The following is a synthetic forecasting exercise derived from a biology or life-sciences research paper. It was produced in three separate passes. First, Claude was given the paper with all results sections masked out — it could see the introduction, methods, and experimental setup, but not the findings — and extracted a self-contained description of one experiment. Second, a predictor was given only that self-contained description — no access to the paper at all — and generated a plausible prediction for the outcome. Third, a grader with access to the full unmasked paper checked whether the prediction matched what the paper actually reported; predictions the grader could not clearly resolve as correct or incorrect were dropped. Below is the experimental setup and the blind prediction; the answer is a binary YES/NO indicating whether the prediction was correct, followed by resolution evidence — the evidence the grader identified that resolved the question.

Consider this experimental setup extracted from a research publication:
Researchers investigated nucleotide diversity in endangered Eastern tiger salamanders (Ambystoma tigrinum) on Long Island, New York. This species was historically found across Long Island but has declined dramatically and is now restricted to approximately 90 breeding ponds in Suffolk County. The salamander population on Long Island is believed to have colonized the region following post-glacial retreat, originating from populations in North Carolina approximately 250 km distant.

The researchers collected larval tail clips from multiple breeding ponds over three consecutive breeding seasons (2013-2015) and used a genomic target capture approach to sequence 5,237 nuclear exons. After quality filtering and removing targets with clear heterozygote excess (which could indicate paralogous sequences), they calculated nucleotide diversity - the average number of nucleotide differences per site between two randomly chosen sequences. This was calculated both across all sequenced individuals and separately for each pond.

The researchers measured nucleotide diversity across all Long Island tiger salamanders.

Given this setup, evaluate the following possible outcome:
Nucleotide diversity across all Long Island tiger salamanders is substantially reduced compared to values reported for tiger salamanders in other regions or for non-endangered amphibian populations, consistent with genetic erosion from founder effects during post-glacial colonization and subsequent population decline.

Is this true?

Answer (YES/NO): YES